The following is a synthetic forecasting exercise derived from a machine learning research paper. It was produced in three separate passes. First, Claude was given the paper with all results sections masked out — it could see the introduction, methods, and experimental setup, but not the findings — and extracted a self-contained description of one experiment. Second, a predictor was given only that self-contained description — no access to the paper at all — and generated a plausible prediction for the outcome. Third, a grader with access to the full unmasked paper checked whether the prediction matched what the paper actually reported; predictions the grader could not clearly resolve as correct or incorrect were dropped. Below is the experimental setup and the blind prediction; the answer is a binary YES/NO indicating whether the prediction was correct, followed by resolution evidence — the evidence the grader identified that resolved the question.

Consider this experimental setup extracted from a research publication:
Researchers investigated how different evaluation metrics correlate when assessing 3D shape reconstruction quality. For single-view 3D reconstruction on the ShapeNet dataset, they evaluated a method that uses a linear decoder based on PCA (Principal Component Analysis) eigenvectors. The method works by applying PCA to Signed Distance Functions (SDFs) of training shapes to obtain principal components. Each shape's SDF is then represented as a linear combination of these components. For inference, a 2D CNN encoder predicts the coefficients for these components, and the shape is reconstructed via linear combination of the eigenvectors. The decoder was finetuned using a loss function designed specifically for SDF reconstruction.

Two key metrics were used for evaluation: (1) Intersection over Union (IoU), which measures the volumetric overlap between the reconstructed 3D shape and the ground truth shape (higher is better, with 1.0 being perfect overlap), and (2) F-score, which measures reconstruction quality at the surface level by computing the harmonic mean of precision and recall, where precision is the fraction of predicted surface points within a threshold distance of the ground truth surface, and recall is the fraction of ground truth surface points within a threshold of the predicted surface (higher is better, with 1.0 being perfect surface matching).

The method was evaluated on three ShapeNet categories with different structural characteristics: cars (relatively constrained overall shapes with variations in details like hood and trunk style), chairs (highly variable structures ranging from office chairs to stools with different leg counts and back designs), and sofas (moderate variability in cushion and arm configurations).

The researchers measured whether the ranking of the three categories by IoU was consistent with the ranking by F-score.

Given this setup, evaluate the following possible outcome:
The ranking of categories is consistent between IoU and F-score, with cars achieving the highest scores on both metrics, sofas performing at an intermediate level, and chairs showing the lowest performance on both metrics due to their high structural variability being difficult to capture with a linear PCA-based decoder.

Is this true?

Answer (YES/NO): YES